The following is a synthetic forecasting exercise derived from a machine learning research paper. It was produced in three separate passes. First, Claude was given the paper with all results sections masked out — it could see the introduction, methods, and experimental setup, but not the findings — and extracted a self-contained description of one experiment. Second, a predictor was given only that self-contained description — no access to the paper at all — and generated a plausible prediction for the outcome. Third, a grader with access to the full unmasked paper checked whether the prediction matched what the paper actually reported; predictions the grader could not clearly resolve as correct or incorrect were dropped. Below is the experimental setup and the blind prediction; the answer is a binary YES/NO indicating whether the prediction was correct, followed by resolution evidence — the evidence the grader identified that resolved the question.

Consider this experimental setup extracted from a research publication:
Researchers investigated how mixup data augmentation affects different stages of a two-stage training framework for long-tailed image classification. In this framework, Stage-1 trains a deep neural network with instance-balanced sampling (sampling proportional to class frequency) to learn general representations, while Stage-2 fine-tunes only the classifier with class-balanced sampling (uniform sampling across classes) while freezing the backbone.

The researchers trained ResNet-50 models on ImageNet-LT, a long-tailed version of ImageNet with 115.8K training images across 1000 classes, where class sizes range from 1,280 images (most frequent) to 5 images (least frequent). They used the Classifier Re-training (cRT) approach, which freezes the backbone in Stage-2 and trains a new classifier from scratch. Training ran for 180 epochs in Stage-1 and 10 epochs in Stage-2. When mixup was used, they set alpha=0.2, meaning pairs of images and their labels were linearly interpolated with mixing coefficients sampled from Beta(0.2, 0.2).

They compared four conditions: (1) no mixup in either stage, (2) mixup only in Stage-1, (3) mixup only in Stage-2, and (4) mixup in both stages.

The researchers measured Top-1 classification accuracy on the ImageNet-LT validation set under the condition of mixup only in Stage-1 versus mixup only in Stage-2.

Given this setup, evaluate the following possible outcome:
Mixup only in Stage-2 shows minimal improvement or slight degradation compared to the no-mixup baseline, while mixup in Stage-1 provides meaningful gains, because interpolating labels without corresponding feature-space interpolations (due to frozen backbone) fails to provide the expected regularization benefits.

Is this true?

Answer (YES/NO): YES